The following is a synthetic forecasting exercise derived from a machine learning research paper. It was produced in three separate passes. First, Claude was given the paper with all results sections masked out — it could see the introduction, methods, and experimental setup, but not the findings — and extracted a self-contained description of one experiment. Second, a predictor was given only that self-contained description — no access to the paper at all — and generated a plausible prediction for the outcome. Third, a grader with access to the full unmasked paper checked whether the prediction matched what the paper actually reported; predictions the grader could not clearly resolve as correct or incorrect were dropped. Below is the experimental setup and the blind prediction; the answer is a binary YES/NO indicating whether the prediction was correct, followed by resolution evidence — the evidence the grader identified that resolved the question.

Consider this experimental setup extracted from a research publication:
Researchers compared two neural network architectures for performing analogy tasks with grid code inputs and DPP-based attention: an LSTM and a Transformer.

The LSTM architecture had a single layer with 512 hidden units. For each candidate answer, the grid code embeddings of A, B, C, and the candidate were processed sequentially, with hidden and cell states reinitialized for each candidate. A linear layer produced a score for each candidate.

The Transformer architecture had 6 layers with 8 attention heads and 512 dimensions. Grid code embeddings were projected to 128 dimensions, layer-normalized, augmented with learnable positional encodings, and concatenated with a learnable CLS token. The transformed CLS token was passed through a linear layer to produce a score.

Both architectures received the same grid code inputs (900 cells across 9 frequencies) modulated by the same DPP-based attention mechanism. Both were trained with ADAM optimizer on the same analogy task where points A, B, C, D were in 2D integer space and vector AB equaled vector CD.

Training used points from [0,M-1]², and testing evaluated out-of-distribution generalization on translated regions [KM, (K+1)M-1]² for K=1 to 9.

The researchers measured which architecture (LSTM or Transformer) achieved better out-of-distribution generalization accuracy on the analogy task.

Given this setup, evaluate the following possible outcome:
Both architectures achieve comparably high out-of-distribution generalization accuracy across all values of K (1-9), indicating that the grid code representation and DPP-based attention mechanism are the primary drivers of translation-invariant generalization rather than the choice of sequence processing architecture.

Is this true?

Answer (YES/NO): YES